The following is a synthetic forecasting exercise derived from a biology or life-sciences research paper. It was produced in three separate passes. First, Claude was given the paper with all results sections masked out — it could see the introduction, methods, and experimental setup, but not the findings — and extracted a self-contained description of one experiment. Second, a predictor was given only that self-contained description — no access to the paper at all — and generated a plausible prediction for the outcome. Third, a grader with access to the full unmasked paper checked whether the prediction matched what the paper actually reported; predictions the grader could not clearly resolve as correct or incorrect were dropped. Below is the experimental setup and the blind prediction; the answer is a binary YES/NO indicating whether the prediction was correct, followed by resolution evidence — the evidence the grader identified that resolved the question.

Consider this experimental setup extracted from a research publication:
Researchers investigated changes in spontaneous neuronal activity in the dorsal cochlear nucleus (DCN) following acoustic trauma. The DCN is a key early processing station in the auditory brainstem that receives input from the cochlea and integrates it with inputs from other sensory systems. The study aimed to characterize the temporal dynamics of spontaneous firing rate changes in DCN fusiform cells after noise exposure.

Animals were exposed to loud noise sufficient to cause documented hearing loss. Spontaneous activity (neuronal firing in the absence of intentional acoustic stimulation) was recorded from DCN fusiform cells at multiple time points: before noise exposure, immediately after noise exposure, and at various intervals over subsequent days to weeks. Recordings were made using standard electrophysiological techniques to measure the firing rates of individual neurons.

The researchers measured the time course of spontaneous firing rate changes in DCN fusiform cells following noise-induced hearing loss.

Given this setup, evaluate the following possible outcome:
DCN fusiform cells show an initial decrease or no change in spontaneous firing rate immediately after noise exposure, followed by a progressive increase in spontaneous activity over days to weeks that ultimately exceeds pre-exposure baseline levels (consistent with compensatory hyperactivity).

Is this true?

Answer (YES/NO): YES